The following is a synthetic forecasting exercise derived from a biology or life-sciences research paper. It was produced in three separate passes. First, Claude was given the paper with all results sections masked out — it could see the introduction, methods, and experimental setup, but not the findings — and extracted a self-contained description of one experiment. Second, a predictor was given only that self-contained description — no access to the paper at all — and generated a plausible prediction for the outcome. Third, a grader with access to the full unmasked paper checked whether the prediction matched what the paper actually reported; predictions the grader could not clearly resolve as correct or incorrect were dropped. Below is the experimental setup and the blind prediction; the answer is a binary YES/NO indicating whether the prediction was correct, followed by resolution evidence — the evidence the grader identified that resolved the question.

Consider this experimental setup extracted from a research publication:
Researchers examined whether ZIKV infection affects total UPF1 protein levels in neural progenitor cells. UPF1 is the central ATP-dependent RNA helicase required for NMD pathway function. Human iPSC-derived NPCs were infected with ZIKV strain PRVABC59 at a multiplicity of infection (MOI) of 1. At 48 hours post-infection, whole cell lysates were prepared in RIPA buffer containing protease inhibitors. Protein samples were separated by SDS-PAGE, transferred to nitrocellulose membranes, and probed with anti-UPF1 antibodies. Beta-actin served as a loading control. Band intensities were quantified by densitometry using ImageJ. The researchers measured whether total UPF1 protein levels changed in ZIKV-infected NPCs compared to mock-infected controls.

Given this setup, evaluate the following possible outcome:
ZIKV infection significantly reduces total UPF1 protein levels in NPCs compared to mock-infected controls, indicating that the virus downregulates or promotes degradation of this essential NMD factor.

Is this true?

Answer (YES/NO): YES